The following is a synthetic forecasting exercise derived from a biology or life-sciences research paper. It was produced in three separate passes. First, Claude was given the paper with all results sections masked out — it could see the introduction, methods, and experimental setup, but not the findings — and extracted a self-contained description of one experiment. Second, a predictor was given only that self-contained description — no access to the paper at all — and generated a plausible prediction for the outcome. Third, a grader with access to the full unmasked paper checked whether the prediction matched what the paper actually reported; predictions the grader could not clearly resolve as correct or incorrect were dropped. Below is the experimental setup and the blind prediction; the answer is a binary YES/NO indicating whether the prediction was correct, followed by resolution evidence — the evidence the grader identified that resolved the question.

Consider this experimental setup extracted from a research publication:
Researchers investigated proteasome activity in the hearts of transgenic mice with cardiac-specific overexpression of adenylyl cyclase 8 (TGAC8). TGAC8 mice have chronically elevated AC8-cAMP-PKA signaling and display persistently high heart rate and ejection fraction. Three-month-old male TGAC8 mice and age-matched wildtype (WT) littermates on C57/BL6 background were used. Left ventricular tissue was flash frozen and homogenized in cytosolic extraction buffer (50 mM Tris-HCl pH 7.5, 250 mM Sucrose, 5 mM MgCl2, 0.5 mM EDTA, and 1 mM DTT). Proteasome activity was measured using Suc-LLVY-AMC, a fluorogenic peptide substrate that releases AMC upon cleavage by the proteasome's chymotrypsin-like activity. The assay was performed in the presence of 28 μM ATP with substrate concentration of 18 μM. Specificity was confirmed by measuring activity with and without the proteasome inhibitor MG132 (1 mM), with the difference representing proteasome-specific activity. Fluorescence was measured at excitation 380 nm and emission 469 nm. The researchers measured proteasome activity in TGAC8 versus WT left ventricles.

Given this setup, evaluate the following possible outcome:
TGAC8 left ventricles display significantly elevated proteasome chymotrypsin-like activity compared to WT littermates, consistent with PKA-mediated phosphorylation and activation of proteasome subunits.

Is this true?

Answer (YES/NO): YES